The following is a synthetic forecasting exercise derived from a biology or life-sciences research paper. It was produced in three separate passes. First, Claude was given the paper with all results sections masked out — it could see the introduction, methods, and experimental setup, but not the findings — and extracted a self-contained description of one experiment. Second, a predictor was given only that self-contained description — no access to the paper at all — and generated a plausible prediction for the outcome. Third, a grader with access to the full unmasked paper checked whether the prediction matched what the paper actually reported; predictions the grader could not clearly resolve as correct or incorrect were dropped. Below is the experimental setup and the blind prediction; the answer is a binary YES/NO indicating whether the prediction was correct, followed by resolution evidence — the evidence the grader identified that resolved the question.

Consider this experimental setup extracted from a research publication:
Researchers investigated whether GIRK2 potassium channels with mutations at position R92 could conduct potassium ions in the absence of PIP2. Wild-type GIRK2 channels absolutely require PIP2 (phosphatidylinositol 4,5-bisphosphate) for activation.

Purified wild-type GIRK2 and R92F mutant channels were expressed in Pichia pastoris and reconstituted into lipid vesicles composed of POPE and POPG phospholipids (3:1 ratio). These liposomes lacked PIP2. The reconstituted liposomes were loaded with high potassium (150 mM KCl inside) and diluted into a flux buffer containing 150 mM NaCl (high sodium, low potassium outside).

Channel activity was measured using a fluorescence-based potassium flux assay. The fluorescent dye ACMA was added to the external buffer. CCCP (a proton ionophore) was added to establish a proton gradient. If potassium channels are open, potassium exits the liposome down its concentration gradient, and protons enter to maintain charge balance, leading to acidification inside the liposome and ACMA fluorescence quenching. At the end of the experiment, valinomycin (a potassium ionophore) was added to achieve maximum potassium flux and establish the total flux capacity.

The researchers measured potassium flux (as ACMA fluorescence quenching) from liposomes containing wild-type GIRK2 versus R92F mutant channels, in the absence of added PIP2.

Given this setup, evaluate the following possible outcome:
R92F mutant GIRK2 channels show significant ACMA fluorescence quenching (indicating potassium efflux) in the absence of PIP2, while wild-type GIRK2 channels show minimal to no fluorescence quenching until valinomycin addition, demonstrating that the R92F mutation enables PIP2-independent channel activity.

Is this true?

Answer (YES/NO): YES